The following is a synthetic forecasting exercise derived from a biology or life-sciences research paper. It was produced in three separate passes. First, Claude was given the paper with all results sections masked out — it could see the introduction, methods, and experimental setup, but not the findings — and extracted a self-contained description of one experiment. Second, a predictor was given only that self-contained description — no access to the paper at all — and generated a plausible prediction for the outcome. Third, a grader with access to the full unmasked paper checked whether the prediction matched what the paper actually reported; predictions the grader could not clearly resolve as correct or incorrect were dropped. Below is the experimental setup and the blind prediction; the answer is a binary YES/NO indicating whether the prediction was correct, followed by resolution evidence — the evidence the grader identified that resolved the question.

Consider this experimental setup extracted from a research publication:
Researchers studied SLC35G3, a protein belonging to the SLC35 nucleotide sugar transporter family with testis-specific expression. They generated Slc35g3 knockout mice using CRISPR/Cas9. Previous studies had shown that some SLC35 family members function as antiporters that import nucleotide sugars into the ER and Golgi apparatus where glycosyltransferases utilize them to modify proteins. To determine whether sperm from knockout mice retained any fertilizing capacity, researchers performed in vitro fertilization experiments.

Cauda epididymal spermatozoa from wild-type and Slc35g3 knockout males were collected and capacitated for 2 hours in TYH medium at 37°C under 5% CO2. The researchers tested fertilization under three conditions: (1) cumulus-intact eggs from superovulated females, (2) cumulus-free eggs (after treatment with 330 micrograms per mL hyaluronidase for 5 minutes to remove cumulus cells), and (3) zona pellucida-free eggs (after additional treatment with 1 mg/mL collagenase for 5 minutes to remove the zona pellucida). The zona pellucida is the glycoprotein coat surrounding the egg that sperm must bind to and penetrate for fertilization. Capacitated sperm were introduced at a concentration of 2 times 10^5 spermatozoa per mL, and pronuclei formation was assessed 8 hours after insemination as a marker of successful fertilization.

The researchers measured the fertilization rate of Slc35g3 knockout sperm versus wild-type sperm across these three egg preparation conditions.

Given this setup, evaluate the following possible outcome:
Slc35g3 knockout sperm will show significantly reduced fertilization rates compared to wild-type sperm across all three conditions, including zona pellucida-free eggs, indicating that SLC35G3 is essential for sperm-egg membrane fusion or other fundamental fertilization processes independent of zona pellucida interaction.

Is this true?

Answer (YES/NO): YES